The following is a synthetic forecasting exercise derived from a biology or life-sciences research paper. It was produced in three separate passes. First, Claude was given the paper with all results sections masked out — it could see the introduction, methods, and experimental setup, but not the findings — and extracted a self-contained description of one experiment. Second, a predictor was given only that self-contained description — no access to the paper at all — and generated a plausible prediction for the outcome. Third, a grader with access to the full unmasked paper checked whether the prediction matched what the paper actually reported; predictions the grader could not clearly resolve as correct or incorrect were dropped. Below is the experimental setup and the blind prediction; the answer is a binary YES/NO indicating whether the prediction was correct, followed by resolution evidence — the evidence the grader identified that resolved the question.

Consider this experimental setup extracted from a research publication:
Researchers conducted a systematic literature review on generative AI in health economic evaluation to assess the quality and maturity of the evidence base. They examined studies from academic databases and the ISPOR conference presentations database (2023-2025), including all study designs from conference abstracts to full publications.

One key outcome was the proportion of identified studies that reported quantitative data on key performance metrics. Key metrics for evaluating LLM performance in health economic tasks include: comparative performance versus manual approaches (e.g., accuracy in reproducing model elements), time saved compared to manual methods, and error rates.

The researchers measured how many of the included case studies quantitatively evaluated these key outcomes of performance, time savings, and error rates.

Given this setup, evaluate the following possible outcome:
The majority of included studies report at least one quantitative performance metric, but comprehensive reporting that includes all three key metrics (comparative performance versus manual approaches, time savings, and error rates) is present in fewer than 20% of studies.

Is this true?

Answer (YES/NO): YES